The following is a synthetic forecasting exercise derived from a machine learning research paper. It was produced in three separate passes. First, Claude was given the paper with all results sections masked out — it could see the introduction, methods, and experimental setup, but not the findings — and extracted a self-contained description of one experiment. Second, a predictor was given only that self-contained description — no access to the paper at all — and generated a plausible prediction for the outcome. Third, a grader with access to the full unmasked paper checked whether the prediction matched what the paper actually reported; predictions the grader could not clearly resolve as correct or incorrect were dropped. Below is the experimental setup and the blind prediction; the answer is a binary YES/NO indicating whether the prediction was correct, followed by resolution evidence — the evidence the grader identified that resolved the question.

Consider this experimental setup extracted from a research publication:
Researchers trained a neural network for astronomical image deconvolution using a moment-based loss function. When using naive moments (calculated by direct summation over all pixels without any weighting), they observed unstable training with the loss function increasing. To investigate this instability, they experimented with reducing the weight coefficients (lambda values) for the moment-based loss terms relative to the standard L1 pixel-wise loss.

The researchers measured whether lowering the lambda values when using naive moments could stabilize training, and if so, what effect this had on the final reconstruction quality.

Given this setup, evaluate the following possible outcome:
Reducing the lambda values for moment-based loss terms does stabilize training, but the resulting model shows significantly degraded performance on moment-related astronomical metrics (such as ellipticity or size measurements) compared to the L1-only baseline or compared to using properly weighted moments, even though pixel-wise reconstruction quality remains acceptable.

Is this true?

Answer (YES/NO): NO